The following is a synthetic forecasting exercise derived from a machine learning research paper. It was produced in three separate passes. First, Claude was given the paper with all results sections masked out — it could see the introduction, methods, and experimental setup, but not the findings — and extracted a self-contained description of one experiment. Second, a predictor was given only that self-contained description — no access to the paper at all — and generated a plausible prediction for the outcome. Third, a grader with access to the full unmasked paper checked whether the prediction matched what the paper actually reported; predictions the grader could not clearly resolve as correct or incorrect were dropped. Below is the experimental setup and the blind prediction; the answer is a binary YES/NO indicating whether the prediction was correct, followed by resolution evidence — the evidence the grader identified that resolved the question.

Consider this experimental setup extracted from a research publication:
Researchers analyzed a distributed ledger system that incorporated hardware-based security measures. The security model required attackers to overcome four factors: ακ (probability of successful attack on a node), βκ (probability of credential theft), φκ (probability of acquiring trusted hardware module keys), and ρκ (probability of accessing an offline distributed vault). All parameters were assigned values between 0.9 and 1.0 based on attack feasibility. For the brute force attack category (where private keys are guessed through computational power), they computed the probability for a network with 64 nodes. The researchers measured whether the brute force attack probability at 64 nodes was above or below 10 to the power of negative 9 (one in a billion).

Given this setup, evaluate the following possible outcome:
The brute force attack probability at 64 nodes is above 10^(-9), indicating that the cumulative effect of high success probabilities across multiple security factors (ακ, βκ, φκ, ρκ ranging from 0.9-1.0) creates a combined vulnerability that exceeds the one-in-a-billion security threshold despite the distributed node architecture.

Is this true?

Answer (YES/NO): NO